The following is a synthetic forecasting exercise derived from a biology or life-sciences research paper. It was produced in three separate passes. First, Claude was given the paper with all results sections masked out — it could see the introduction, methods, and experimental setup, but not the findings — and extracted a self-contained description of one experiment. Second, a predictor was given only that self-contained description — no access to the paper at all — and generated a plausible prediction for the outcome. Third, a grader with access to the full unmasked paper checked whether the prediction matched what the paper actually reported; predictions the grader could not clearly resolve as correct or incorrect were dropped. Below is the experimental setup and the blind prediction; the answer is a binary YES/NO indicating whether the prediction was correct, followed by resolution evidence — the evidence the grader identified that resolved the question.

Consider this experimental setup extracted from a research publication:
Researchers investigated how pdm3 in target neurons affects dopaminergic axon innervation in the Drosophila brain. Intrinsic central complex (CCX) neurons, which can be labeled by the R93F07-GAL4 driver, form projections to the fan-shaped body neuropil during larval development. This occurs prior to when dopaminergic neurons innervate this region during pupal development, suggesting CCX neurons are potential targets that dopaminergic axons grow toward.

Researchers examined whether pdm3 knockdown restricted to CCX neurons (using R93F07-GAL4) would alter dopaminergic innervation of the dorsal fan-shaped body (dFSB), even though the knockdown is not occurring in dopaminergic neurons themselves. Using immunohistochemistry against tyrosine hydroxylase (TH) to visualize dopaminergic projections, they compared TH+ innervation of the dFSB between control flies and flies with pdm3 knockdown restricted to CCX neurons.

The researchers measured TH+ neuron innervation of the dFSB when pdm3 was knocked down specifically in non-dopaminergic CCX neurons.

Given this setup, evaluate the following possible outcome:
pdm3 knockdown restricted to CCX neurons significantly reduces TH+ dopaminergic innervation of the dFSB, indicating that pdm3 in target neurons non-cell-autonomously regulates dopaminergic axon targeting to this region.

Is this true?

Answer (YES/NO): NO